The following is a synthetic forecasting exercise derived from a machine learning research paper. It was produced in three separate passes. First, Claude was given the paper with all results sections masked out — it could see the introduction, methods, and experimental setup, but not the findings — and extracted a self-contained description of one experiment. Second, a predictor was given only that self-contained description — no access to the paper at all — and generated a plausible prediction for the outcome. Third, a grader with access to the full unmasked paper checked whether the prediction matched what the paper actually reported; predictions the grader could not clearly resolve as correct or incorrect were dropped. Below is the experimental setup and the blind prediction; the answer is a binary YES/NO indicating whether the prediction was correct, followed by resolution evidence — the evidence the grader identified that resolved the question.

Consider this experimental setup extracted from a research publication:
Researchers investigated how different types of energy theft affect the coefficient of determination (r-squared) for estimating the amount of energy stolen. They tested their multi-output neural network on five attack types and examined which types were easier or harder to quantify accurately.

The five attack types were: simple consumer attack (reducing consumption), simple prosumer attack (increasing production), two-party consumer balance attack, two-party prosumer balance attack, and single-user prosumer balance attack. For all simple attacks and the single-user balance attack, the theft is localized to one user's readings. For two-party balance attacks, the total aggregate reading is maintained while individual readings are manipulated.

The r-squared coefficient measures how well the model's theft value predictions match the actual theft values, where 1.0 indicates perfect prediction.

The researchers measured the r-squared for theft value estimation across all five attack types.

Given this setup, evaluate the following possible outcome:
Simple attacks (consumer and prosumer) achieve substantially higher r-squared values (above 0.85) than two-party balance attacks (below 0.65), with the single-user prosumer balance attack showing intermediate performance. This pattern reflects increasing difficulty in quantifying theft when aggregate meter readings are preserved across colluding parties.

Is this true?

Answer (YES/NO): NO